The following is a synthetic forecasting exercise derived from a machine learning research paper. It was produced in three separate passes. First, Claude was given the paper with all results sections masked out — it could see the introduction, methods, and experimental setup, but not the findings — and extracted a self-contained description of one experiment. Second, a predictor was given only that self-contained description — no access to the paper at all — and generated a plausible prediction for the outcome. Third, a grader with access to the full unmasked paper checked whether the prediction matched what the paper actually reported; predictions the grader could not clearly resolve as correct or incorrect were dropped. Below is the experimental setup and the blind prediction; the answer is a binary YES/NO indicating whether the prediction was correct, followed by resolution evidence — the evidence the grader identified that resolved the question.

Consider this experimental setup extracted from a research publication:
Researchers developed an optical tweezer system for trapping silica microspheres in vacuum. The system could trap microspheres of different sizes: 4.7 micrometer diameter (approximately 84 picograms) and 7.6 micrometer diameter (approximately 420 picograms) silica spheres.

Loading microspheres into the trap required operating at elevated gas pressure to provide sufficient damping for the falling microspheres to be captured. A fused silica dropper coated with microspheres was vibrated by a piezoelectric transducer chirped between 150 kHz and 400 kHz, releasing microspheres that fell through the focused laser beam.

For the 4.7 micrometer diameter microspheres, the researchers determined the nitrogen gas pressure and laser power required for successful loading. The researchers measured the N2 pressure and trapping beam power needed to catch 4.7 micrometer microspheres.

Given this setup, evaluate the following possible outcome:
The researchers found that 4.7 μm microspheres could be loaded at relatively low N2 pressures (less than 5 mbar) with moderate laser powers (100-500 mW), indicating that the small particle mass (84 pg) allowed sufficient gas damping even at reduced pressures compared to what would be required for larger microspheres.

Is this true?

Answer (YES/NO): NO